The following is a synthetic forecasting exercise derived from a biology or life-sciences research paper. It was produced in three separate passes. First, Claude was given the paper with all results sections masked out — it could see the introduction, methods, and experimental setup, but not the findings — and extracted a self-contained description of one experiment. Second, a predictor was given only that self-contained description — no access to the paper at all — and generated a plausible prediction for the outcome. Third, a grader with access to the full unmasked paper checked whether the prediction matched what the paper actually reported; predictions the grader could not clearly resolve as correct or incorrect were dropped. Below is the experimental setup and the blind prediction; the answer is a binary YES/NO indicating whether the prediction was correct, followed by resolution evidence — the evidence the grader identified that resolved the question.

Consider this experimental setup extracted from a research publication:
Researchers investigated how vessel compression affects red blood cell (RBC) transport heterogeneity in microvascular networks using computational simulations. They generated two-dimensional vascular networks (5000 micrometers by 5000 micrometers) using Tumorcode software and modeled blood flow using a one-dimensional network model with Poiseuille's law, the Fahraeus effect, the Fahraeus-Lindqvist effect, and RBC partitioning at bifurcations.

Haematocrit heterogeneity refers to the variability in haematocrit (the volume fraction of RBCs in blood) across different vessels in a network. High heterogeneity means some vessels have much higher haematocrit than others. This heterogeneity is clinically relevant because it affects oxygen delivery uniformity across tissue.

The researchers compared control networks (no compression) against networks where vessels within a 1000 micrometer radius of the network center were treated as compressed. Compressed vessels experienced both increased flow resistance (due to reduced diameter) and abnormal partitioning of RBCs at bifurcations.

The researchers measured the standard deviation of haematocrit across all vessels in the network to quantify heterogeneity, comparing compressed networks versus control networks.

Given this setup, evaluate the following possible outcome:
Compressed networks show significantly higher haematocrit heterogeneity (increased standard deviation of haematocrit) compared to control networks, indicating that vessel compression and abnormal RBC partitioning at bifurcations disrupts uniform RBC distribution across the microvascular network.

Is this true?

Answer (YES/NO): YES